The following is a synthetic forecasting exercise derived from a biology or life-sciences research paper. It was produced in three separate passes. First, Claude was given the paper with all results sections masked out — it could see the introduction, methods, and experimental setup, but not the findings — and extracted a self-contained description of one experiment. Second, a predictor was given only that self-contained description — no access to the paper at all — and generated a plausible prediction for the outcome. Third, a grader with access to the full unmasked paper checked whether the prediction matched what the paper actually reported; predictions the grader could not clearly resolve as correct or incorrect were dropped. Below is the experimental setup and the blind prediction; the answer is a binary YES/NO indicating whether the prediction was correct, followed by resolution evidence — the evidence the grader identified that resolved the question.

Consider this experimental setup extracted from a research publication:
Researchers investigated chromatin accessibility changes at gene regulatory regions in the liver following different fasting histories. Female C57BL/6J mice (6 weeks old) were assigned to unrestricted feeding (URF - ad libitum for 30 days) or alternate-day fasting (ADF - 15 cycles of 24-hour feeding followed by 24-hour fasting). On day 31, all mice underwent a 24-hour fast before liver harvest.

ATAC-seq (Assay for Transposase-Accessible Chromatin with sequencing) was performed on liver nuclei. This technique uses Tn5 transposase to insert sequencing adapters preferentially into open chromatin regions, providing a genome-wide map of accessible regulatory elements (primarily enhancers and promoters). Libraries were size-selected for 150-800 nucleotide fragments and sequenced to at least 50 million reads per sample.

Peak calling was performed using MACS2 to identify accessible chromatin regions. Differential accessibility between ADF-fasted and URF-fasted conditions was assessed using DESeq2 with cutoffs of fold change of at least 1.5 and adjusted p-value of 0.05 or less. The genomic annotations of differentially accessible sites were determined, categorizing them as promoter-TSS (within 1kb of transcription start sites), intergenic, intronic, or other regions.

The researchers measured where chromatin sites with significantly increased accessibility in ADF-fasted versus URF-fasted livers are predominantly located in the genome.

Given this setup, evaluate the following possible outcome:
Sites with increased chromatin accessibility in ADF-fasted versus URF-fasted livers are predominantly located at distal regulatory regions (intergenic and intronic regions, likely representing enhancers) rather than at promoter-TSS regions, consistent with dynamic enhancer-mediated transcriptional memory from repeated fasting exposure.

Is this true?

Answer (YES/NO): YES